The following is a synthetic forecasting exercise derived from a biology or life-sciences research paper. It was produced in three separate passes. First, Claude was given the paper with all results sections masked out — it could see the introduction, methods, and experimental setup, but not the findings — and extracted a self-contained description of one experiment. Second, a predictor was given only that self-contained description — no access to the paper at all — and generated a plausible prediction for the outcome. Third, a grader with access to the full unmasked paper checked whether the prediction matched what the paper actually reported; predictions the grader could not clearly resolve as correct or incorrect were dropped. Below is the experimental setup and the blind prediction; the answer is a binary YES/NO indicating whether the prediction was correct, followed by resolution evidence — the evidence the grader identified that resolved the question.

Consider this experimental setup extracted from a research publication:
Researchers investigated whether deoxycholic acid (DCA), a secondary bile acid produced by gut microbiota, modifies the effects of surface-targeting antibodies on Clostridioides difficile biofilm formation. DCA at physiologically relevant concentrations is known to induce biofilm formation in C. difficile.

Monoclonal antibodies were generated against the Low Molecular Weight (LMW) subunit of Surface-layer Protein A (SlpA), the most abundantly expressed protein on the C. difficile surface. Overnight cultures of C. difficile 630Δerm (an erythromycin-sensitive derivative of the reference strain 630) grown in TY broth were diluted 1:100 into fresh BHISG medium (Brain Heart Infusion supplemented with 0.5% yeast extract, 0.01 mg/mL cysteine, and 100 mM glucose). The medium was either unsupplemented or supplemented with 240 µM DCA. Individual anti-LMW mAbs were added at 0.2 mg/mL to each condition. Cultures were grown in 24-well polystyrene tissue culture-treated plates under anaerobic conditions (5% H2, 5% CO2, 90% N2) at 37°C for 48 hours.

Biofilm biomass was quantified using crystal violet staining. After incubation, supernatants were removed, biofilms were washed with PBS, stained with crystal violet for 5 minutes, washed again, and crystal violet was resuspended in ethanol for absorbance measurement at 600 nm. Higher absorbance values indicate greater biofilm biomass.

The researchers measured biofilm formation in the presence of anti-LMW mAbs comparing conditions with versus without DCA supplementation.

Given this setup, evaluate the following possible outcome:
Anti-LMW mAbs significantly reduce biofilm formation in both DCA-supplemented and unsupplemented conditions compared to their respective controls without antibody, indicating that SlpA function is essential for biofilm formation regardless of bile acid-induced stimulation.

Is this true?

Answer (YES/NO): NO